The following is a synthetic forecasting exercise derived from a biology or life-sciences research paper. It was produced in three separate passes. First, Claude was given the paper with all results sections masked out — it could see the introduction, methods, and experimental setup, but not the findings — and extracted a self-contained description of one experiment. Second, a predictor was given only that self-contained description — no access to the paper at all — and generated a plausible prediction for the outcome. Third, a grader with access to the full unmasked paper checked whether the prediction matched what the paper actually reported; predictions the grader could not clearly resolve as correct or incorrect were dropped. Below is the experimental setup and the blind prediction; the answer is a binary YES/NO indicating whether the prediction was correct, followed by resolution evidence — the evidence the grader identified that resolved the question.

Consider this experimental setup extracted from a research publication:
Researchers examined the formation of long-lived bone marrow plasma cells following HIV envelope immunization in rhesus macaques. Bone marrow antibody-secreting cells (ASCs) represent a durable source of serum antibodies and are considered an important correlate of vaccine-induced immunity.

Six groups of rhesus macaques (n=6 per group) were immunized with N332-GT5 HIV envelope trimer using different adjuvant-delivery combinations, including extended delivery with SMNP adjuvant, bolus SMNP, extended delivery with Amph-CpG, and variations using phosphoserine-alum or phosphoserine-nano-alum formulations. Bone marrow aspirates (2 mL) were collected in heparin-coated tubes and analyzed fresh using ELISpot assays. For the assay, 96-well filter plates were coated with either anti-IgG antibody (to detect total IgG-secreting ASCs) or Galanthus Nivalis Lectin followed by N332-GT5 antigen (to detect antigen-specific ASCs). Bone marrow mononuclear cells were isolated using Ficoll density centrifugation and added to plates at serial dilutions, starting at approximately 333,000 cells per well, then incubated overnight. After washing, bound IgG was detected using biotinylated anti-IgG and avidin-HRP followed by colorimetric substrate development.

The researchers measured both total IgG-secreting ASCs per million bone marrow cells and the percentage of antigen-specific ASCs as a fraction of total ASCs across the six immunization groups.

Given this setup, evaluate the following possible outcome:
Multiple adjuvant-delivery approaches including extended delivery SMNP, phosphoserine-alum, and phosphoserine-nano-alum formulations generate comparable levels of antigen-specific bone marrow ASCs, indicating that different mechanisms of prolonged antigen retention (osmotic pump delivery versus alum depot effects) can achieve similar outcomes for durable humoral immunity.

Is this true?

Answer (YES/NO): NO